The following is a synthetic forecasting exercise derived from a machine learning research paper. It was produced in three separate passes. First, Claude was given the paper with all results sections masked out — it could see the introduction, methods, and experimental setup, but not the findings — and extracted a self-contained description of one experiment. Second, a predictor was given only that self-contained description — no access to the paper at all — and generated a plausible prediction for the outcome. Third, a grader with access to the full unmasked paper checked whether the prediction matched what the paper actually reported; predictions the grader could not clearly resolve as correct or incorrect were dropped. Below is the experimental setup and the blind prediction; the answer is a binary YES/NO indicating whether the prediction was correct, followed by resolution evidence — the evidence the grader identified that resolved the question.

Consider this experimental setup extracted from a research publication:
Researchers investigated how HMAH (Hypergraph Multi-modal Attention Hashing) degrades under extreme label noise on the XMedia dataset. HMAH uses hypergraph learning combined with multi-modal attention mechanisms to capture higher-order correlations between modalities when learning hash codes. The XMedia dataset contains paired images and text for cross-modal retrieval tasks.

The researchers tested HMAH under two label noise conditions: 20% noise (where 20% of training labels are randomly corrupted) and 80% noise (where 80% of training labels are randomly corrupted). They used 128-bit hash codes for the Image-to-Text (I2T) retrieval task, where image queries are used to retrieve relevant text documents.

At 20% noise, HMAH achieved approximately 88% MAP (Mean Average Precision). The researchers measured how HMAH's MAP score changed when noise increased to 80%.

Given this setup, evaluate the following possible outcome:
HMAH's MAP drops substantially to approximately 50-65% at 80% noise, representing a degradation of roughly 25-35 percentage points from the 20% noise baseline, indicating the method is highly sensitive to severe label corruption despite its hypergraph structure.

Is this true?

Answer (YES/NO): NO